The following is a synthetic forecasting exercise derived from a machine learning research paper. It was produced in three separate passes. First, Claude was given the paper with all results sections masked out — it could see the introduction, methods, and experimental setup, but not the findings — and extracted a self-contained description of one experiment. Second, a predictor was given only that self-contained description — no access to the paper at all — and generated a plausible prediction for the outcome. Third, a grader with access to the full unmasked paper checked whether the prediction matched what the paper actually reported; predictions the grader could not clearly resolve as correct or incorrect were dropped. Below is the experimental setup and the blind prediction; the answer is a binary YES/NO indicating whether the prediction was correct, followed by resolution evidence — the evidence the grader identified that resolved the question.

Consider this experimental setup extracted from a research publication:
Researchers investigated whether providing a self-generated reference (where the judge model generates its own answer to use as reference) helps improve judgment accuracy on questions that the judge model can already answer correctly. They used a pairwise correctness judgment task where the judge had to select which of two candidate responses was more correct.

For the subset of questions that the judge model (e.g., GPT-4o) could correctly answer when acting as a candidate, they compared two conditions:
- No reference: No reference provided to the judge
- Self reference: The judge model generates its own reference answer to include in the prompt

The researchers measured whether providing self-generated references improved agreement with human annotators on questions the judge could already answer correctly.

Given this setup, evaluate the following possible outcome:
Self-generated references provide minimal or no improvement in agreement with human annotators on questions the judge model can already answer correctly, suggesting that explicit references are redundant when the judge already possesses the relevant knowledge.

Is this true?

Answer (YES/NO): YES